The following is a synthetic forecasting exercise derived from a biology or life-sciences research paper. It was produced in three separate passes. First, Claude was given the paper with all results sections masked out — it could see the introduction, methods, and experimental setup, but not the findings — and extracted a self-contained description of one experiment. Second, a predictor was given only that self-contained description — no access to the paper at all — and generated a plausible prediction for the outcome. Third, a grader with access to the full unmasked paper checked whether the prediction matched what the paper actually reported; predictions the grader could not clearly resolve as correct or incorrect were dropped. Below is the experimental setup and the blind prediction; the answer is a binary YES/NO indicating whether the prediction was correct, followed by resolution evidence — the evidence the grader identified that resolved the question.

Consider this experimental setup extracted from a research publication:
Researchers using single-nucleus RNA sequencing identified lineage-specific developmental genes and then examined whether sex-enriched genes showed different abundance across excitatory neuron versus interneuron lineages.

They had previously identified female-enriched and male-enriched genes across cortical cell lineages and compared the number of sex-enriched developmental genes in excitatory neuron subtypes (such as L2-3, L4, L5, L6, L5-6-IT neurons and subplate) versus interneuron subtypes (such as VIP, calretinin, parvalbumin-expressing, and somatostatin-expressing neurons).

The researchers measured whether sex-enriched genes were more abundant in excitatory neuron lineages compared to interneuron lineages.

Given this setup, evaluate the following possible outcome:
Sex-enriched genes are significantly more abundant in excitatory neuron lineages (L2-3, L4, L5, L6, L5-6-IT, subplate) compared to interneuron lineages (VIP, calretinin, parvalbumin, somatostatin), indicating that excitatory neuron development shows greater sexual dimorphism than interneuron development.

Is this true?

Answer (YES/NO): YES